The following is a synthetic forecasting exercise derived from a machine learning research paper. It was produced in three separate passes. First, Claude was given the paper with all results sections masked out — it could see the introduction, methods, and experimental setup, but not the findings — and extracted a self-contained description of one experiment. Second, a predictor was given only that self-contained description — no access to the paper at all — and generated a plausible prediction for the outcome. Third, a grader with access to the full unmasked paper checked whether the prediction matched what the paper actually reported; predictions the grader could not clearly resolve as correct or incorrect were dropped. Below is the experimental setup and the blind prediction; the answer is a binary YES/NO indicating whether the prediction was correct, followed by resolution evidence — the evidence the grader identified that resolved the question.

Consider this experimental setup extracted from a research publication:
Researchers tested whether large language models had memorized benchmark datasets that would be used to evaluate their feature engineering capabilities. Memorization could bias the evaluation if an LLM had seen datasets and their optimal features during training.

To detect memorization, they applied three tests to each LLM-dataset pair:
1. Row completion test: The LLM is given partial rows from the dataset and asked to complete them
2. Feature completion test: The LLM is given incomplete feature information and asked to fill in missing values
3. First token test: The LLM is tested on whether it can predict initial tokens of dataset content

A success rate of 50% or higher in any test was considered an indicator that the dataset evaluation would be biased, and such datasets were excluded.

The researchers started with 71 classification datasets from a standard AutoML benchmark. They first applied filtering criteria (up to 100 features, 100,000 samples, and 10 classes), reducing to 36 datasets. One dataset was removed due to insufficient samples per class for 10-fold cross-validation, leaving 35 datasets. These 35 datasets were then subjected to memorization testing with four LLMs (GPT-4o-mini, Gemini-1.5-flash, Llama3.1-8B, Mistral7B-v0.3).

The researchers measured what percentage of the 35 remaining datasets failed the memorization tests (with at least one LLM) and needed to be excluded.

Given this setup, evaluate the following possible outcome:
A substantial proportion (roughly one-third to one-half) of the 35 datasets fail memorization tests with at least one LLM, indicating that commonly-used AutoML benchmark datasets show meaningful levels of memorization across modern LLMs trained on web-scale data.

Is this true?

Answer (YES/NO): NO